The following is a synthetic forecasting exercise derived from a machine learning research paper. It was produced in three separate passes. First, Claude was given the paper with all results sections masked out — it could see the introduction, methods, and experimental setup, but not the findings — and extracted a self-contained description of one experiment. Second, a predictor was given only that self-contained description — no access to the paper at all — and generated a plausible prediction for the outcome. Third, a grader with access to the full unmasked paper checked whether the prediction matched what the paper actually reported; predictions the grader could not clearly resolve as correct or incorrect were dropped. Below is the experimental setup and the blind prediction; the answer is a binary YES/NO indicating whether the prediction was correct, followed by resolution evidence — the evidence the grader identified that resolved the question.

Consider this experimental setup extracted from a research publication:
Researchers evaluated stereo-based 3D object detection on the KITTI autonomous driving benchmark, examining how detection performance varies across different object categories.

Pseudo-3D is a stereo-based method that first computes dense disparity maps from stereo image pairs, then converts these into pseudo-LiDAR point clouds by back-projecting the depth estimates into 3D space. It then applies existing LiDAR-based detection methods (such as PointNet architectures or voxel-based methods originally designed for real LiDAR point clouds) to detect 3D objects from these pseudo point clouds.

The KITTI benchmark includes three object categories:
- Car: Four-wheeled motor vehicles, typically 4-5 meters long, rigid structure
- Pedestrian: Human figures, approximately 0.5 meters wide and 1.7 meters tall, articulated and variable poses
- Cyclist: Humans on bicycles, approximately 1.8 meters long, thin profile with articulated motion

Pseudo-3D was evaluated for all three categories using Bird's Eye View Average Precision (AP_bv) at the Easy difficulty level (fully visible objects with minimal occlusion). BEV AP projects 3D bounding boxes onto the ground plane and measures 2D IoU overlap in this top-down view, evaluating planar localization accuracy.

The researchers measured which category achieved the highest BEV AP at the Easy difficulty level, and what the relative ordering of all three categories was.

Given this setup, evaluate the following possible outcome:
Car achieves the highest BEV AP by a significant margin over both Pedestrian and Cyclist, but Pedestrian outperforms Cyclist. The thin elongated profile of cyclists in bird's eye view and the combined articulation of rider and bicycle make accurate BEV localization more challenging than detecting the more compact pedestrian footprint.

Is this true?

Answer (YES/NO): NO